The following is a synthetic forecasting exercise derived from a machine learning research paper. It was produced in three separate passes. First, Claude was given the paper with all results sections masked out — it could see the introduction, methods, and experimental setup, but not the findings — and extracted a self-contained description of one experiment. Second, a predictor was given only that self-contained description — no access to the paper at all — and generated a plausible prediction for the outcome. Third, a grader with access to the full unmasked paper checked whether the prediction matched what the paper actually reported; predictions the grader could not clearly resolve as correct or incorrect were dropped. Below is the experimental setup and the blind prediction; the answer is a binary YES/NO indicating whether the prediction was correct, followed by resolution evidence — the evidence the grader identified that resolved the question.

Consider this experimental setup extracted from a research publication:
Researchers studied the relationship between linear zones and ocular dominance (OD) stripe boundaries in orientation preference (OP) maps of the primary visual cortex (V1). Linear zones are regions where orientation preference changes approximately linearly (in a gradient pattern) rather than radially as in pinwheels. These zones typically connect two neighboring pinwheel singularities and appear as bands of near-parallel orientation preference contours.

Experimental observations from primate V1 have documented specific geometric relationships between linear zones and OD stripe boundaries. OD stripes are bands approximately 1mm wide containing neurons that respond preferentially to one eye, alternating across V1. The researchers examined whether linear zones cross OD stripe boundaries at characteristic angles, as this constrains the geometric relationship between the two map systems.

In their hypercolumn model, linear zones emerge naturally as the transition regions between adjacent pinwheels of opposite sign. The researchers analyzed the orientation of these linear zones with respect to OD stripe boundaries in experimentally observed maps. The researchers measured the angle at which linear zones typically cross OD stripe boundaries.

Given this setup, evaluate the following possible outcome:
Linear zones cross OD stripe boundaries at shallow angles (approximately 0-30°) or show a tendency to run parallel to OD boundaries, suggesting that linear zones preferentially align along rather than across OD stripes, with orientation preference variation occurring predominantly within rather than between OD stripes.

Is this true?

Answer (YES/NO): NO